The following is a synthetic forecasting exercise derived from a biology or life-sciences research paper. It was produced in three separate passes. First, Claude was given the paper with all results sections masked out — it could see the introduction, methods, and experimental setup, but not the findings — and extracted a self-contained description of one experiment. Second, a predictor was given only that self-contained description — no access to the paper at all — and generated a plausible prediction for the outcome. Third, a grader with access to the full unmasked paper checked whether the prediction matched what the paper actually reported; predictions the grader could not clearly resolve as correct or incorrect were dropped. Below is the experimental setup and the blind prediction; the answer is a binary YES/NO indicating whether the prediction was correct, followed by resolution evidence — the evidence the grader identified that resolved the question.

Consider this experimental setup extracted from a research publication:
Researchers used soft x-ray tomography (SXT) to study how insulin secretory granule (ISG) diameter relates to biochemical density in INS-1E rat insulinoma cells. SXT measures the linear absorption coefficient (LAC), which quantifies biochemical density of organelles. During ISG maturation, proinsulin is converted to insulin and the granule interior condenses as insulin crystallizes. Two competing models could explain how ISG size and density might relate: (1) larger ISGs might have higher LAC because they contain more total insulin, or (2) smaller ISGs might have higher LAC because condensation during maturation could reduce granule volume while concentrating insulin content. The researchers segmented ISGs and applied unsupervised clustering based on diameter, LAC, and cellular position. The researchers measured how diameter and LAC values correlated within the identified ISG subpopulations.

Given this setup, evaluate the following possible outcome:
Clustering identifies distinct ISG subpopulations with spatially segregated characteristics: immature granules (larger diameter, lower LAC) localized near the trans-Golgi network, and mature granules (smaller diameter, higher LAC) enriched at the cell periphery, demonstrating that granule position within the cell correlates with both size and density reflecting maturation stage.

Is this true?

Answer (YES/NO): NO